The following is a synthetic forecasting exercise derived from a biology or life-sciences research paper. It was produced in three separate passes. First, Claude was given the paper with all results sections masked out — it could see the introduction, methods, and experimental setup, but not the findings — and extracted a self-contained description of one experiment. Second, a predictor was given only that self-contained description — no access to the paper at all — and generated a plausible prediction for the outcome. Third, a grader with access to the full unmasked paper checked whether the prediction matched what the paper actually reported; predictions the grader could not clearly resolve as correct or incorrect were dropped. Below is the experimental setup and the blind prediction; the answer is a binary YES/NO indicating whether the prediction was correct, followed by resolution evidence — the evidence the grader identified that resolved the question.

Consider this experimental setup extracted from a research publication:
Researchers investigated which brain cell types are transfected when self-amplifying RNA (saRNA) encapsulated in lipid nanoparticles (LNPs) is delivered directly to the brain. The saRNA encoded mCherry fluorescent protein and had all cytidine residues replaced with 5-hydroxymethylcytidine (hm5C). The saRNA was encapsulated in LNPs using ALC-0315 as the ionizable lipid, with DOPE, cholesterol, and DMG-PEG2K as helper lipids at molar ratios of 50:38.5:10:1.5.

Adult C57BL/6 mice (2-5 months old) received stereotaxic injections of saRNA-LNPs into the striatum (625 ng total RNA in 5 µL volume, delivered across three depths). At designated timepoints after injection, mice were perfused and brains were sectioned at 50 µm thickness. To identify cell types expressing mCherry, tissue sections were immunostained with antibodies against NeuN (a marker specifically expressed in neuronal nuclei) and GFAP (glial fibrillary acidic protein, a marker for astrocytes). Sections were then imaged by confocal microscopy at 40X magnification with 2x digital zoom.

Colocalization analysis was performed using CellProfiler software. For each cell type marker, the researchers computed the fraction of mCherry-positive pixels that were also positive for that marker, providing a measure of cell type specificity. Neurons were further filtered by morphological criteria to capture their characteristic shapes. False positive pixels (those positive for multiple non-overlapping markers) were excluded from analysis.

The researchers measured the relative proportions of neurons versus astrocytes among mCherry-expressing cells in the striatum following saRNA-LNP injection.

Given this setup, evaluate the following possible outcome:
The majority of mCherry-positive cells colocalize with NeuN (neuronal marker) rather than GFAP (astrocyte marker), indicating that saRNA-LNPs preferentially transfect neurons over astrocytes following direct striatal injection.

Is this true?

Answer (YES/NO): NO